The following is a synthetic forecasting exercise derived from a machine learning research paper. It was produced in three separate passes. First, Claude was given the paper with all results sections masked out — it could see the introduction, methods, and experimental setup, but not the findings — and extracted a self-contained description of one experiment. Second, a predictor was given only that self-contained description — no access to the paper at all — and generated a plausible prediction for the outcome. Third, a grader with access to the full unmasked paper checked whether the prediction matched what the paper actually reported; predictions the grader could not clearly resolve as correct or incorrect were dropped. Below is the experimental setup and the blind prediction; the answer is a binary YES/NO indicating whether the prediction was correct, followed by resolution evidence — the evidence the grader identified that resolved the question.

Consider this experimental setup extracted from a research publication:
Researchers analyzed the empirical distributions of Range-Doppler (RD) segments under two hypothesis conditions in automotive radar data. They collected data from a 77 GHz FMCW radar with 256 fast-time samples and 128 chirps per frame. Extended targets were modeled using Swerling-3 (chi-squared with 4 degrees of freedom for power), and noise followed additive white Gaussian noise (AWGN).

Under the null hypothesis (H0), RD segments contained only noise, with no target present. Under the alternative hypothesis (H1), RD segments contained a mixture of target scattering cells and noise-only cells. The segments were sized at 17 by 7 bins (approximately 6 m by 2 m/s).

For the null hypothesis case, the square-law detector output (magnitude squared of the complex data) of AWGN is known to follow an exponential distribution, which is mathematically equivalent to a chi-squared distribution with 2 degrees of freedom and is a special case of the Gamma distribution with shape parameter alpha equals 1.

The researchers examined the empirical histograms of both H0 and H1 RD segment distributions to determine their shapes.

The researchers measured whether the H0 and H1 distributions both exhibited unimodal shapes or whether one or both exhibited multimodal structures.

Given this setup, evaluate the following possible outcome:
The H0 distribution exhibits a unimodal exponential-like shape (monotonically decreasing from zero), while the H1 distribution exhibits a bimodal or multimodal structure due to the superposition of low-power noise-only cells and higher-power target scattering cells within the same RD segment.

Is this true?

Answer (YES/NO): NO